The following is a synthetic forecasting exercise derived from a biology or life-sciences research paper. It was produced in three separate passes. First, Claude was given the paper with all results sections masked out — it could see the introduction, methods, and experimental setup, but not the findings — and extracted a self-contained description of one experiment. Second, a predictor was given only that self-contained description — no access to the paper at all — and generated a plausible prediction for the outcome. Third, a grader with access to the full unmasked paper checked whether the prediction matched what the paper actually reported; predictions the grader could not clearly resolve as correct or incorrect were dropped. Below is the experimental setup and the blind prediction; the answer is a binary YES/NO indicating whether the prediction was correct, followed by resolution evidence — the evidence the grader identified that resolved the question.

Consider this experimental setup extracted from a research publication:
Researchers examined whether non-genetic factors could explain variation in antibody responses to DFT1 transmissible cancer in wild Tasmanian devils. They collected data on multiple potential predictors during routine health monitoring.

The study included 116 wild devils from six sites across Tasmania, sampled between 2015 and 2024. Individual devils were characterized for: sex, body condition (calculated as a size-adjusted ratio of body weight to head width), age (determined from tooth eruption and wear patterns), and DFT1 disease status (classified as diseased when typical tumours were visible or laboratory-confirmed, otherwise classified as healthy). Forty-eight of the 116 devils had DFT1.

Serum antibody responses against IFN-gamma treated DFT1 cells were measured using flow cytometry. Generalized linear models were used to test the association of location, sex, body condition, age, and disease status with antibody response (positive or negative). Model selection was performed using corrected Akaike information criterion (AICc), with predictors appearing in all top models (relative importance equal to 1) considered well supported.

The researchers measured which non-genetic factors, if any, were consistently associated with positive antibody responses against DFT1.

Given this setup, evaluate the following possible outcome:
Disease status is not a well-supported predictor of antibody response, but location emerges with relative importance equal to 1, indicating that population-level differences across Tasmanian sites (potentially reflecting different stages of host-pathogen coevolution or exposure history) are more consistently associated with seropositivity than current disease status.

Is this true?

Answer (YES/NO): NO